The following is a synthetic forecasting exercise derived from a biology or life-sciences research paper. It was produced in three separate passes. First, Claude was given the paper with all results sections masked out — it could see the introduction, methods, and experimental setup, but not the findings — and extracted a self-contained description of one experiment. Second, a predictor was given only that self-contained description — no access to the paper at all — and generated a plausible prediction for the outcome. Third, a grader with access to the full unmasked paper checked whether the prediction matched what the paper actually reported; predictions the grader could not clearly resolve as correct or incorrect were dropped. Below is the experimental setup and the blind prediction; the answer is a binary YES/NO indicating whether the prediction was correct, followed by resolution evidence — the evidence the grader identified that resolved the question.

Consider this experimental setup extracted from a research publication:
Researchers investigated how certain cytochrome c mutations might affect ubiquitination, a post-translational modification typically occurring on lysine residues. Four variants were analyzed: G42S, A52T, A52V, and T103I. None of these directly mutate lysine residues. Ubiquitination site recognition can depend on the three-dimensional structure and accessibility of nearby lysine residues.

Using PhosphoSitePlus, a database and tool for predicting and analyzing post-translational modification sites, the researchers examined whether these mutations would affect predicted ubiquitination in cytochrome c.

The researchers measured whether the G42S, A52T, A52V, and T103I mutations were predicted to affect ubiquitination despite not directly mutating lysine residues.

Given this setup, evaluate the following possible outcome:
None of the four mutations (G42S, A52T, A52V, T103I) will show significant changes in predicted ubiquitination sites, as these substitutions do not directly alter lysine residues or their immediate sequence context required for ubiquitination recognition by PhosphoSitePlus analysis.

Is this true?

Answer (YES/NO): NO